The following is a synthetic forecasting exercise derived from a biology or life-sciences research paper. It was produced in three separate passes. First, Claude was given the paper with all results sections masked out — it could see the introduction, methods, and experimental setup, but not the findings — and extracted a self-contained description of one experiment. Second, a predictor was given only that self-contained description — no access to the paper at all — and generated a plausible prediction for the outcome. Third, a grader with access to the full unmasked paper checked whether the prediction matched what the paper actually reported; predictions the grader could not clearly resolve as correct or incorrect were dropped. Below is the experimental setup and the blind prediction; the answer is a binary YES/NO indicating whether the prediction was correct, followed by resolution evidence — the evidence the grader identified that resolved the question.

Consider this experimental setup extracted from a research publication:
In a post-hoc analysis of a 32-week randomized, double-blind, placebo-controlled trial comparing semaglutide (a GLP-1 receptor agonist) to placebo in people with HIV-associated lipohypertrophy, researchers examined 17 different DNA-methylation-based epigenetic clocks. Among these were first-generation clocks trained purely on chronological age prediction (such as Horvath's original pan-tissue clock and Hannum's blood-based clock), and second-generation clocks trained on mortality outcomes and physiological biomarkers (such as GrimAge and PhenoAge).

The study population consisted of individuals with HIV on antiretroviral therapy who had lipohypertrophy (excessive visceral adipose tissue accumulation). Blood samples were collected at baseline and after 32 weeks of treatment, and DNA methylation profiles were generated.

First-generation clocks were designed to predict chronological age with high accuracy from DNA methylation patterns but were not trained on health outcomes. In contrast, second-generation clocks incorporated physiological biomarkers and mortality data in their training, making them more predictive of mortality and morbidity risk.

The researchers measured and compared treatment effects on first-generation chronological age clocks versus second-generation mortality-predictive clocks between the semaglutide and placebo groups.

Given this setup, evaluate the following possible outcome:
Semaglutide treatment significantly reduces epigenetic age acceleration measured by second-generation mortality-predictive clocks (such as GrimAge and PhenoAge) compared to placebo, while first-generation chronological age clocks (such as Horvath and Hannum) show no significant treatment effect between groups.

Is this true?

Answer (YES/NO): YES